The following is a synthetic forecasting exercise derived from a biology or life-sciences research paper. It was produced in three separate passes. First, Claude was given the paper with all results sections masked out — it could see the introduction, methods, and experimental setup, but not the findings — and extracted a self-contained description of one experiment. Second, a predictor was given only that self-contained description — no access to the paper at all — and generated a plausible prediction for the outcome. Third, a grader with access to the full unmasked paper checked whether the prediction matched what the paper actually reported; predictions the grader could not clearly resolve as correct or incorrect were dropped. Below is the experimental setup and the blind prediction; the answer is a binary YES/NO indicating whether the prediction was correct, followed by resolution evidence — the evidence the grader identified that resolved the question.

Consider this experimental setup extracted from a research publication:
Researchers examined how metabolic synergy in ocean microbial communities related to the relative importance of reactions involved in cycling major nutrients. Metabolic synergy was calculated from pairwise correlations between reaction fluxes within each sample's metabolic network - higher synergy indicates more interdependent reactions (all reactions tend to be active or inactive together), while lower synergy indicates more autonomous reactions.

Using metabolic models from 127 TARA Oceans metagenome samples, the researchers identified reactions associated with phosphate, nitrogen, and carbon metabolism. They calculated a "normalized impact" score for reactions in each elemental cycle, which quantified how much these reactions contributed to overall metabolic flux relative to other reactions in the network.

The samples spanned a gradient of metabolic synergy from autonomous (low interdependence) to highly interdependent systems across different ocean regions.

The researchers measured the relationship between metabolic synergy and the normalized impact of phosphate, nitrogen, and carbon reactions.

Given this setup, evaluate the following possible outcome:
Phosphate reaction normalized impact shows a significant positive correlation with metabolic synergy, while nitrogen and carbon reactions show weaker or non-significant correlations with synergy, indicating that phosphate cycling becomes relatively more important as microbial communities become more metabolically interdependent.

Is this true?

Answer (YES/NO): NO